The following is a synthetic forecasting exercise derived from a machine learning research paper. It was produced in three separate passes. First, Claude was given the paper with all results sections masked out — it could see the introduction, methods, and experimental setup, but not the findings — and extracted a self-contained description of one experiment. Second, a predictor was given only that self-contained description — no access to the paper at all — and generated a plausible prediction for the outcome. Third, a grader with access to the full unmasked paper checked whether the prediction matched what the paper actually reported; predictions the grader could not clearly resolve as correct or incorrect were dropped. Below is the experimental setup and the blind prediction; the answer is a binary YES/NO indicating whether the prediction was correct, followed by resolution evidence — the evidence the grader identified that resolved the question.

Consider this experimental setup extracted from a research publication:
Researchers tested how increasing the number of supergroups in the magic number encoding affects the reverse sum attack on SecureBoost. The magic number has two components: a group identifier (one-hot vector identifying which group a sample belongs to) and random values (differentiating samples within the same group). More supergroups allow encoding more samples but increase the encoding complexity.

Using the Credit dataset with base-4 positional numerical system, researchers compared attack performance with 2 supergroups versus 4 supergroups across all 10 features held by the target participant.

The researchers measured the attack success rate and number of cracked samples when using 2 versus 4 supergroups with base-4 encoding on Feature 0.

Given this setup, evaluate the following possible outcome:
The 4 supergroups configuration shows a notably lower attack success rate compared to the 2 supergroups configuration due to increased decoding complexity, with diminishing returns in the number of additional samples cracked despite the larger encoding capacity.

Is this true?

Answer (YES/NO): NO